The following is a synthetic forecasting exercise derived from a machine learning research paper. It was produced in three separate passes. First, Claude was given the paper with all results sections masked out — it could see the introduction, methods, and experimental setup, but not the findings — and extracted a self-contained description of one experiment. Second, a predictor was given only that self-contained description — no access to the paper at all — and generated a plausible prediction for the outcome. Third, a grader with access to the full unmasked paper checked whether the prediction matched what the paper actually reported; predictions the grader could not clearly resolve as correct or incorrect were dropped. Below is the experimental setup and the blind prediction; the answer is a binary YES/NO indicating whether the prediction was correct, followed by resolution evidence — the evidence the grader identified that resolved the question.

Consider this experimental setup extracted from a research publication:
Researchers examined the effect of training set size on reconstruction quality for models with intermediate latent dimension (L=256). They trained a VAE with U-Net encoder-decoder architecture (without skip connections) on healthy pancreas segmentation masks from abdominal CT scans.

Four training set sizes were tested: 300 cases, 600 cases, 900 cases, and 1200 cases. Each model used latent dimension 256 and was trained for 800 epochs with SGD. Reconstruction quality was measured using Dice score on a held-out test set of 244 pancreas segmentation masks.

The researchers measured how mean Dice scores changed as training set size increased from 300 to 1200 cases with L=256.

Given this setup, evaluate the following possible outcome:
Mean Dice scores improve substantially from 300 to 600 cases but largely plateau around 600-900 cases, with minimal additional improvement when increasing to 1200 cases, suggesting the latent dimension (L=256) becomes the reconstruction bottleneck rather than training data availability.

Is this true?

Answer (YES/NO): NO